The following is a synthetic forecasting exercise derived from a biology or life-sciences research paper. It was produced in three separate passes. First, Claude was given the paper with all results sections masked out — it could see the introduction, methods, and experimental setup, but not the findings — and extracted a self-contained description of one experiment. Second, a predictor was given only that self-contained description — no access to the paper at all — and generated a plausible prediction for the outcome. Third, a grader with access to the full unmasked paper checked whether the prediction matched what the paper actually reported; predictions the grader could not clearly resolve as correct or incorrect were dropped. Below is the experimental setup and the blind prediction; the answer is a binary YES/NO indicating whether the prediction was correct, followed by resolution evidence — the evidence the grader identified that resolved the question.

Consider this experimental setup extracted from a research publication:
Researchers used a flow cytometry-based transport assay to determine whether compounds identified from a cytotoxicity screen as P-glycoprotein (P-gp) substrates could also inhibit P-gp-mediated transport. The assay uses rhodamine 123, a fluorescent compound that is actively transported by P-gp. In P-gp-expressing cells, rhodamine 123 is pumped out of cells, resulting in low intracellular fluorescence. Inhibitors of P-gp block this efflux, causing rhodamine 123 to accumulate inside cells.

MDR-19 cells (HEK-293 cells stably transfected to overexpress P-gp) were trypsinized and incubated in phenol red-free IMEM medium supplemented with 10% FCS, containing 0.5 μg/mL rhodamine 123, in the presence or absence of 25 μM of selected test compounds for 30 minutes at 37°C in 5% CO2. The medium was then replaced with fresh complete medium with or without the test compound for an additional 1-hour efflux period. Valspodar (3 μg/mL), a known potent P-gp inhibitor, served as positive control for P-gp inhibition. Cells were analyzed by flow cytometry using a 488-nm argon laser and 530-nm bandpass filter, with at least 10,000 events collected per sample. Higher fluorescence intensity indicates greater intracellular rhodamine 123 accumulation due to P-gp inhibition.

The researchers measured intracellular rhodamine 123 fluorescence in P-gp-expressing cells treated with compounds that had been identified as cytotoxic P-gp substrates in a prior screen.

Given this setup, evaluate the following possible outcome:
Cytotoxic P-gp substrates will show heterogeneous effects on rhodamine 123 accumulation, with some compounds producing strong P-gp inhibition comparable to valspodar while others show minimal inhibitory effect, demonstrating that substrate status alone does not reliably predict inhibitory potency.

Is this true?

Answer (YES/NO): YES